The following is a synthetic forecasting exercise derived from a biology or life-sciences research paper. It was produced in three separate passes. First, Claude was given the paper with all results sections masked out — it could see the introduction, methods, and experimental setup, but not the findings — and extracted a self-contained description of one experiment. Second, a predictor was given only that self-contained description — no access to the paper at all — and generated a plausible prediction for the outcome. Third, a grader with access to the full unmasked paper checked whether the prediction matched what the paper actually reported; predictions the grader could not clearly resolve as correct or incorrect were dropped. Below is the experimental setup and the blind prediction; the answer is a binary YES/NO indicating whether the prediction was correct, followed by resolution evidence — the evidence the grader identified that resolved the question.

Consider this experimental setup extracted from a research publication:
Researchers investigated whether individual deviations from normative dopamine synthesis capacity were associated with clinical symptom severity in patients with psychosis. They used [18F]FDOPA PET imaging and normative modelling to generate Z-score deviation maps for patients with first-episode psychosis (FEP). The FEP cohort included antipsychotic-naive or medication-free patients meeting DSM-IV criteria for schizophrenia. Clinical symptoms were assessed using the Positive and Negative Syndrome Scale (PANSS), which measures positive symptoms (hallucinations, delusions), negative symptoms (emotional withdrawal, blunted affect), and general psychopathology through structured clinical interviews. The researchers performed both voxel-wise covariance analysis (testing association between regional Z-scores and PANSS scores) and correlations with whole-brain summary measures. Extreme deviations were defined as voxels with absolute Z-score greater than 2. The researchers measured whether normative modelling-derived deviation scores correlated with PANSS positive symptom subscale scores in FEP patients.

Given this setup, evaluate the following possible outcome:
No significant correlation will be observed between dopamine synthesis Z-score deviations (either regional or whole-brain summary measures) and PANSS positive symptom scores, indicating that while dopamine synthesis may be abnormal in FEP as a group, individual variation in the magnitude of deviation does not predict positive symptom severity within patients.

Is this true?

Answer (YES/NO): YES